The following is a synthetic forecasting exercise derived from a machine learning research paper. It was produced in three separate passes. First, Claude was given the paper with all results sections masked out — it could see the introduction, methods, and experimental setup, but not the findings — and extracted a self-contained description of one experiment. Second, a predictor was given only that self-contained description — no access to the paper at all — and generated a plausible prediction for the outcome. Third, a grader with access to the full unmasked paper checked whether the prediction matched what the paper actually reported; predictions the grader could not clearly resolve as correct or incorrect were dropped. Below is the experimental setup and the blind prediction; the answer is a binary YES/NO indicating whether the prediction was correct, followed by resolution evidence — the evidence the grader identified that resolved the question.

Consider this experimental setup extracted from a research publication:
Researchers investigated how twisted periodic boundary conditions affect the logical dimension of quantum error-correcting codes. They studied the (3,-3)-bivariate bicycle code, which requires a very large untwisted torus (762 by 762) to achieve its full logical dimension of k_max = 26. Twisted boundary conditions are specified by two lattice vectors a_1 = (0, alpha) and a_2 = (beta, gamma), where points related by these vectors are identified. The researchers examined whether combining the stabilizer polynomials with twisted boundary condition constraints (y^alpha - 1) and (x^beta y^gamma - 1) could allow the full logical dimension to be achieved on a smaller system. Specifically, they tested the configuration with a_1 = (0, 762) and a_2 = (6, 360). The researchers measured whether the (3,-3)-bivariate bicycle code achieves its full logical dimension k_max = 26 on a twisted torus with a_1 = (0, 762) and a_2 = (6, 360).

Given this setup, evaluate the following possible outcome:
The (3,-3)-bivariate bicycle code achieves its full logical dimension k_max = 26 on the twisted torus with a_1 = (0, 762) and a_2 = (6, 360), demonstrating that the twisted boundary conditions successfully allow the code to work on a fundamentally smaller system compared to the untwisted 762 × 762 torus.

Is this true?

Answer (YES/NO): YES